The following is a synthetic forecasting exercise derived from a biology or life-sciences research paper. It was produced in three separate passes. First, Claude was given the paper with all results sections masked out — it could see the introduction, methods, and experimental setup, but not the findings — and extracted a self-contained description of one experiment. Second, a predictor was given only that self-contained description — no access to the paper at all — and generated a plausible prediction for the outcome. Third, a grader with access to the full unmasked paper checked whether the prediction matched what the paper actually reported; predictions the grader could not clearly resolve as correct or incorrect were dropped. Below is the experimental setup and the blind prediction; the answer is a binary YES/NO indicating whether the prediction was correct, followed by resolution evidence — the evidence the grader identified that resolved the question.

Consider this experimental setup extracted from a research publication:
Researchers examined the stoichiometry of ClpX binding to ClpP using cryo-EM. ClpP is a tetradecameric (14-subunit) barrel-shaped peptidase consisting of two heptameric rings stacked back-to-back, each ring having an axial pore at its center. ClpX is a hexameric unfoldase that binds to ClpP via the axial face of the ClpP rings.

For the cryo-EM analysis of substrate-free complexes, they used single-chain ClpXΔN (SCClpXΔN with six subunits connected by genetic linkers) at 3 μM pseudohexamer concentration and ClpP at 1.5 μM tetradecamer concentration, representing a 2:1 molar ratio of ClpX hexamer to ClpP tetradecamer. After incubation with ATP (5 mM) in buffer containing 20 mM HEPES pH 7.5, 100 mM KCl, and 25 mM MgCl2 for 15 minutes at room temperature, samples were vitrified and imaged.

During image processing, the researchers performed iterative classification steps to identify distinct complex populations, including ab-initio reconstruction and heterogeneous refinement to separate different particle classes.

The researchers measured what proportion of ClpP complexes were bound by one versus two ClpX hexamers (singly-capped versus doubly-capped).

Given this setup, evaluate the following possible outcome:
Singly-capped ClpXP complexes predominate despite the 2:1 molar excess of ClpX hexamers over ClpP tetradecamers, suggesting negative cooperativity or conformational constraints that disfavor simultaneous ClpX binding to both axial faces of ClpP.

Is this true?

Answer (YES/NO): NO